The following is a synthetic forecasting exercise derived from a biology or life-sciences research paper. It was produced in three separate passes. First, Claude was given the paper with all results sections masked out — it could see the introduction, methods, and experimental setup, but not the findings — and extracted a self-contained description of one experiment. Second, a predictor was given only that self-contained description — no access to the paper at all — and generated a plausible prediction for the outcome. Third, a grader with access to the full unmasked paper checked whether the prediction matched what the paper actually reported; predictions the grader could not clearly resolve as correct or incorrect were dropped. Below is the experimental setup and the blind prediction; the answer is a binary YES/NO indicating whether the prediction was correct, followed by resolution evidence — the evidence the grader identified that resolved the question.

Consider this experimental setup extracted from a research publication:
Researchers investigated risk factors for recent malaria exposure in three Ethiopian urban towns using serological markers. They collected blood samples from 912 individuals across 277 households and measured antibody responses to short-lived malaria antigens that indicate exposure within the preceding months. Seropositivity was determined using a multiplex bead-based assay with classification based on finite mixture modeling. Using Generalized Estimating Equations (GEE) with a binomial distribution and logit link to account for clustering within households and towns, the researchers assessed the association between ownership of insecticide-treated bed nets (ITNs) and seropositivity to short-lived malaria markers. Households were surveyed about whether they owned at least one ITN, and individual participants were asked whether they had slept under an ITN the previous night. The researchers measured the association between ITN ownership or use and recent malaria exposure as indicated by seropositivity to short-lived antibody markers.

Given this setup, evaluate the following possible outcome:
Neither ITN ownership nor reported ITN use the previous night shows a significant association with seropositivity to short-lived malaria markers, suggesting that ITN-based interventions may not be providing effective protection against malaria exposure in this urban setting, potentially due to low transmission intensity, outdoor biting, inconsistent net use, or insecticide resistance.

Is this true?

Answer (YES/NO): NO